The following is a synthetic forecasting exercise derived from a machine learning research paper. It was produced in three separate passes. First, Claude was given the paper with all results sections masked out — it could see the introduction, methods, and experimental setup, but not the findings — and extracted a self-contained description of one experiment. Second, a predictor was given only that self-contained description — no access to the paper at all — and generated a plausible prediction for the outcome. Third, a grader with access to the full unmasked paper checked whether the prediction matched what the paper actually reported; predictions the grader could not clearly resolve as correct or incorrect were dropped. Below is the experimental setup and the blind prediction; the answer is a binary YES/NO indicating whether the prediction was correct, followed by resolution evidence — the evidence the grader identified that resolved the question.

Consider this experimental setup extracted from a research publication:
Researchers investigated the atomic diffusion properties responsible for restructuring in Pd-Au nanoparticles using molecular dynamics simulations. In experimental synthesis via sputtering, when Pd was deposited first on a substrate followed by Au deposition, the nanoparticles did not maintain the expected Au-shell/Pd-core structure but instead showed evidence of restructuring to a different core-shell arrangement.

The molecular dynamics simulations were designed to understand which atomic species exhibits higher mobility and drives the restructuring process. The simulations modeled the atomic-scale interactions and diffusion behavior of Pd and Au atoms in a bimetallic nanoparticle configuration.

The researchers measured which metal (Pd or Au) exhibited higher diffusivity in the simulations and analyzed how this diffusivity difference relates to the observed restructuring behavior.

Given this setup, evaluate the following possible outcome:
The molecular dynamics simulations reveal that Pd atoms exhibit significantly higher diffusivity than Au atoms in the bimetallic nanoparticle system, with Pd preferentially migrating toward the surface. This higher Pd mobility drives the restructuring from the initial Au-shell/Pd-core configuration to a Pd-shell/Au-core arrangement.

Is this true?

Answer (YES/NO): NO